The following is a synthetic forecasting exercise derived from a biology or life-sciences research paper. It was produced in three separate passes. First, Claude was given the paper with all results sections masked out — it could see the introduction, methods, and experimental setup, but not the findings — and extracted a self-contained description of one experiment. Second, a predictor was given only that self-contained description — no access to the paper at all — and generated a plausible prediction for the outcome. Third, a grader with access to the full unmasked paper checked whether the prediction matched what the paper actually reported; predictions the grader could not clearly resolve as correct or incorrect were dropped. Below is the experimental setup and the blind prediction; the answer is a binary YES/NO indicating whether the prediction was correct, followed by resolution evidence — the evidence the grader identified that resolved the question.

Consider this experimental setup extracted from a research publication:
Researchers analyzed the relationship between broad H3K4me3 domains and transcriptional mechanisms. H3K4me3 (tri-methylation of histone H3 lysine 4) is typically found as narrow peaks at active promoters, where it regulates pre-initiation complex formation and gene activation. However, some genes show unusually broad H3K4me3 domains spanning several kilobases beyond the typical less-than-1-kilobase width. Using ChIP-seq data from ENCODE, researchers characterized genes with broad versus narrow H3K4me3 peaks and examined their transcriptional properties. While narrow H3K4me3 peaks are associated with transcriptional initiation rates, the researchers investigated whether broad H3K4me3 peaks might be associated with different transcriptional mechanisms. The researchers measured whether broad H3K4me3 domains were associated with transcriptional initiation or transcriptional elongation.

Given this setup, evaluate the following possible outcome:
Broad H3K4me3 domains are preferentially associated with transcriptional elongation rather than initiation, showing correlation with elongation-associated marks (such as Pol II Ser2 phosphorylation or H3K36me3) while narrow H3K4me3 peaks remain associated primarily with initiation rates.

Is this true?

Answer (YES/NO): YES